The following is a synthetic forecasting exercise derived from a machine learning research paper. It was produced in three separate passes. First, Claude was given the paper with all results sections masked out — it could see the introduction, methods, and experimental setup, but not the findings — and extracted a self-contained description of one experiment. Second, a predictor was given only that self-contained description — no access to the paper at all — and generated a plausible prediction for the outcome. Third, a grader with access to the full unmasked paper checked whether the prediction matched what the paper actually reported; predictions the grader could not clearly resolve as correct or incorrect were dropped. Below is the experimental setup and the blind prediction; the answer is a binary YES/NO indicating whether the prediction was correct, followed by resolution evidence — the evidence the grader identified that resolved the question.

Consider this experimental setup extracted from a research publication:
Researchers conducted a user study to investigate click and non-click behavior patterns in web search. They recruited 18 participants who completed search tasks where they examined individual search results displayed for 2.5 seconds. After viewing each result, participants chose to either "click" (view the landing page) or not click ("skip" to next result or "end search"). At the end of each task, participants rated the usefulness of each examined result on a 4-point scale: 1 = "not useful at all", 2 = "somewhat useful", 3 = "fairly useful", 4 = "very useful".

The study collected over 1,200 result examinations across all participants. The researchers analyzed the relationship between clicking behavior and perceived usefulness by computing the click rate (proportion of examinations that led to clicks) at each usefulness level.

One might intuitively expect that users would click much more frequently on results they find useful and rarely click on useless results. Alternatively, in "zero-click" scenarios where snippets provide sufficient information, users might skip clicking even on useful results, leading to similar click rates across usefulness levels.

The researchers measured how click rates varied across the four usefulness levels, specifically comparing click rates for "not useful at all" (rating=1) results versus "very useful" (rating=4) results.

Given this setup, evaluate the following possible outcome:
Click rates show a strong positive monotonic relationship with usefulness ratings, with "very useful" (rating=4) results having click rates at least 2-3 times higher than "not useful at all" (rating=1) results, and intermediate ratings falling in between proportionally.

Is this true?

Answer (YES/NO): NO